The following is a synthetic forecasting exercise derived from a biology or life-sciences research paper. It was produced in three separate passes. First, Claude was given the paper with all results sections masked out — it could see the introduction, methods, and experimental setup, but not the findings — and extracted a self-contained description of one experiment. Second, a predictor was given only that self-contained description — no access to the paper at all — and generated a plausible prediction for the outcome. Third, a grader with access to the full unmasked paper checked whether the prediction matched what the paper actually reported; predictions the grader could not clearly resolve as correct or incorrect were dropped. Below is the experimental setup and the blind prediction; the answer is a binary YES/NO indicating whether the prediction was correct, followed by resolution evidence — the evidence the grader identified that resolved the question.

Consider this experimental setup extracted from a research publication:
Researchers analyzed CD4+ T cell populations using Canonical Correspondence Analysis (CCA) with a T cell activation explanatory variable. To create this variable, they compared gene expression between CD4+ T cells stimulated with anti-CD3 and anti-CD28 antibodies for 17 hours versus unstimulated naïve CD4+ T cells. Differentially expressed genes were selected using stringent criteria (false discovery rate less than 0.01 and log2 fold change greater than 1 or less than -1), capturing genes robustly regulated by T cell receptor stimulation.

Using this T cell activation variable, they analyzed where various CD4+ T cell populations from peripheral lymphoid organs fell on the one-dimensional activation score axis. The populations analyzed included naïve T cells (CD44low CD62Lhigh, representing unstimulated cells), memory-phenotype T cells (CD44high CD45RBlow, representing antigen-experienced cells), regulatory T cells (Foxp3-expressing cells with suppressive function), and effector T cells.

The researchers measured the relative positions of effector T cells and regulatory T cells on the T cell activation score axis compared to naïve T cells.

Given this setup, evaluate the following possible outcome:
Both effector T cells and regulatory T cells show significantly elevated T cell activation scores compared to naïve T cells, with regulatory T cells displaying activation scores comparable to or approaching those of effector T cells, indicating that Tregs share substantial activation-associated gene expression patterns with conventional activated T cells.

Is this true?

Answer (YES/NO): YES